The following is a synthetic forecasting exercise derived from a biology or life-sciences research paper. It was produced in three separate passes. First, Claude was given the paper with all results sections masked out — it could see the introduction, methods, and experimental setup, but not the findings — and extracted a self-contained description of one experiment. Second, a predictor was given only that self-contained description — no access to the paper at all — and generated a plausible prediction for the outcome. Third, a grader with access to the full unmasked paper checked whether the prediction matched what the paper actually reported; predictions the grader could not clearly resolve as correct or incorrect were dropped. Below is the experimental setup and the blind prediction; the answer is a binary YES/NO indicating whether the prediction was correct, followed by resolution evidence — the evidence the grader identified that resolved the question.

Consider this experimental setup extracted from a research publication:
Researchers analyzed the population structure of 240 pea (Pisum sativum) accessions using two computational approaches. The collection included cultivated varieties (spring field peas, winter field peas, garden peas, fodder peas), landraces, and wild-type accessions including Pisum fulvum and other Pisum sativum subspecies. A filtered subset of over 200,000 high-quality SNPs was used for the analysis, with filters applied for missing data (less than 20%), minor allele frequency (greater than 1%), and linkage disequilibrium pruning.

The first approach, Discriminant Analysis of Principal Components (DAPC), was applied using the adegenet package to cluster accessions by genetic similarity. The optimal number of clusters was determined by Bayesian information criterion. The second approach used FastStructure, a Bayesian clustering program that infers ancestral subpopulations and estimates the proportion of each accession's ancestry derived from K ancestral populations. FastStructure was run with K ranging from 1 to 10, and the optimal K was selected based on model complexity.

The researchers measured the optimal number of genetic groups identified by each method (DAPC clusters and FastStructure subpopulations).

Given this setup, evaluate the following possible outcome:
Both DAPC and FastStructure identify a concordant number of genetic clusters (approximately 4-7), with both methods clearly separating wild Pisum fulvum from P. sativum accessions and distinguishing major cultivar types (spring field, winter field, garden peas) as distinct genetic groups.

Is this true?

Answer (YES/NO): NO